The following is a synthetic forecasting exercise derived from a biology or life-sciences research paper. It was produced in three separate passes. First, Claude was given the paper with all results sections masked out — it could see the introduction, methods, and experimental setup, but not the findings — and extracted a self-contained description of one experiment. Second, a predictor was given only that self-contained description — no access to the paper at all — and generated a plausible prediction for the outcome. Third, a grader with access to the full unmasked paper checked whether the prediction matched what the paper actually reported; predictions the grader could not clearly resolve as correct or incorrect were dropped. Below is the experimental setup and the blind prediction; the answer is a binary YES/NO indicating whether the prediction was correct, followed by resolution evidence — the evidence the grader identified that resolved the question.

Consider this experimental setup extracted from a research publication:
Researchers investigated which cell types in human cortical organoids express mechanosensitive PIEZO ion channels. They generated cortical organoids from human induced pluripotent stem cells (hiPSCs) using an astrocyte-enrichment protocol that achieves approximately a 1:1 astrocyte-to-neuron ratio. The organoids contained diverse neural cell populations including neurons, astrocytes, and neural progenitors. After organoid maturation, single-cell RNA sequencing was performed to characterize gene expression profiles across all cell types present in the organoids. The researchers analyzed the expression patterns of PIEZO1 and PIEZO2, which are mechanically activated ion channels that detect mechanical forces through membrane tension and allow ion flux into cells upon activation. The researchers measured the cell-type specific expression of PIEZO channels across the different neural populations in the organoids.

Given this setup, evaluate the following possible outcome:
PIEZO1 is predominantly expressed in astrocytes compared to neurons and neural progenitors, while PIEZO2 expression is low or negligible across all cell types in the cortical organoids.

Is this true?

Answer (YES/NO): NO